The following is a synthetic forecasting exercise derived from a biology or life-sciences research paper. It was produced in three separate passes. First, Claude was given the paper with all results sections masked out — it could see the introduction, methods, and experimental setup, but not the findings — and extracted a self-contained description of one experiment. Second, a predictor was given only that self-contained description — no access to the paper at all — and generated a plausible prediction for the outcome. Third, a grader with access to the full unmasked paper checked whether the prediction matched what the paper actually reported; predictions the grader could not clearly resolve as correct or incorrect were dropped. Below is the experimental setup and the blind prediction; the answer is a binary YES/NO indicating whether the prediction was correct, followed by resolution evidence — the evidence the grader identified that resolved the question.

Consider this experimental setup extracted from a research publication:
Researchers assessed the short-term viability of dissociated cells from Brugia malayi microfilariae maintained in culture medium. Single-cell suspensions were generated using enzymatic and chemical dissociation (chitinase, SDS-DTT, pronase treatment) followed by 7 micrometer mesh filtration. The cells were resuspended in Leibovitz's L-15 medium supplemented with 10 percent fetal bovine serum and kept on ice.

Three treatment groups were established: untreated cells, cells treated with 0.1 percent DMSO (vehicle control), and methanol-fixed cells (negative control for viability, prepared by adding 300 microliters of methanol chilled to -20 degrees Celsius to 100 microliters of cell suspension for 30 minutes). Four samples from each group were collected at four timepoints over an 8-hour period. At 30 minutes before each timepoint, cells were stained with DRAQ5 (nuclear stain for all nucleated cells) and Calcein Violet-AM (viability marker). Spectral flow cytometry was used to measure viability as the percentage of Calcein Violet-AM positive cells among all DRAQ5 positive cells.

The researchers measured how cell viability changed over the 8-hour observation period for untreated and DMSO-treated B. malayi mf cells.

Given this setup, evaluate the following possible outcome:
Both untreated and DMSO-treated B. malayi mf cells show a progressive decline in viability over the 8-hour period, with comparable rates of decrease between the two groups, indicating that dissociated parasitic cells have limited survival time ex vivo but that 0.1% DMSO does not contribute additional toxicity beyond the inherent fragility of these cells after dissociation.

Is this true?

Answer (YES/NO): NO